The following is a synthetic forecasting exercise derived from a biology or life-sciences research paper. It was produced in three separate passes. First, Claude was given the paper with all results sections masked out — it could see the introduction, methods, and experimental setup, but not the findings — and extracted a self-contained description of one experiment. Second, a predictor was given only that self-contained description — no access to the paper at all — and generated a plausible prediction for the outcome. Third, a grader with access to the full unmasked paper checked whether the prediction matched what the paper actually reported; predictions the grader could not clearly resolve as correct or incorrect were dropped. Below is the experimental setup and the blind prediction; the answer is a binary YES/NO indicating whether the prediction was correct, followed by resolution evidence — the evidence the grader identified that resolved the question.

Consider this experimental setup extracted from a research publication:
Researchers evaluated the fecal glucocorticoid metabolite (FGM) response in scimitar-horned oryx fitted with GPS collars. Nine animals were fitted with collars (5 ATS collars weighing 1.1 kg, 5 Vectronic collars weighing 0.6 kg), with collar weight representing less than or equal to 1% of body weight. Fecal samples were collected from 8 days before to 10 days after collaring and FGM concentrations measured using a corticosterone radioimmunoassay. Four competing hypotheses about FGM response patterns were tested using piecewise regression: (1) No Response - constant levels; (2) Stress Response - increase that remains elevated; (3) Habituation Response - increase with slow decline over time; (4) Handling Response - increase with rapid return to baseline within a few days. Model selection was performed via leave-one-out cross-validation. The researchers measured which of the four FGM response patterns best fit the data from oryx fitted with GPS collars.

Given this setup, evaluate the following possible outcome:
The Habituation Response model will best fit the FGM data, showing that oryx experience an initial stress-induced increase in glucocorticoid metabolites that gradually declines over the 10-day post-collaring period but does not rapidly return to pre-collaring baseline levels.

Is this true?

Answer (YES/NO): NO